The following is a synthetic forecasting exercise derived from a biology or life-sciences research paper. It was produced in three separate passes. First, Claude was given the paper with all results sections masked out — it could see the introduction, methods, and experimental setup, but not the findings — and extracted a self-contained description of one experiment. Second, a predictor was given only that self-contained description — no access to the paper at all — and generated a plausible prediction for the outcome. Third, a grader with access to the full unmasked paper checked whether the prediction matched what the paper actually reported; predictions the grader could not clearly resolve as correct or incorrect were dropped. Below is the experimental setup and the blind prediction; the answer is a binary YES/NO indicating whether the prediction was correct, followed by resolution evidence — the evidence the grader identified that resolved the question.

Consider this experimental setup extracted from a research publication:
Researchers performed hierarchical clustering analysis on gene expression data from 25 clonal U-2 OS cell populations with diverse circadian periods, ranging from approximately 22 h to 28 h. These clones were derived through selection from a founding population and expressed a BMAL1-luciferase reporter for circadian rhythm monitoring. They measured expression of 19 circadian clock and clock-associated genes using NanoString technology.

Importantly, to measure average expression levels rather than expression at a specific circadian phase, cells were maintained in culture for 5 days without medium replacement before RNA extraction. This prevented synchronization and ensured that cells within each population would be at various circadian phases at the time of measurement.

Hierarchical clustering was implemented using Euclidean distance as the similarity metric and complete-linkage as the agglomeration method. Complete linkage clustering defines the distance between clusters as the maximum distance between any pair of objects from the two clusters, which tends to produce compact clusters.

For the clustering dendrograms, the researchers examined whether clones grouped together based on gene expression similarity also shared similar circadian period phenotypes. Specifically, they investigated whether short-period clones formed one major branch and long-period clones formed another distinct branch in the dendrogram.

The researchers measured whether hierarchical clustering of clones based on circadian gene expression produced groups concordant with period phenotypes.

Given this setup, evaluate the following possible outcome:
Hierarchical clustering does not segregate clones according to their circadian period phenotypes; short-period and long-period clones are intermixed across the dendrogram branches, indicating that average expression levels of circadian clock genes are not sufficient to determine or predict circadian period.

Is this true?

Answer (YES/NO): NO